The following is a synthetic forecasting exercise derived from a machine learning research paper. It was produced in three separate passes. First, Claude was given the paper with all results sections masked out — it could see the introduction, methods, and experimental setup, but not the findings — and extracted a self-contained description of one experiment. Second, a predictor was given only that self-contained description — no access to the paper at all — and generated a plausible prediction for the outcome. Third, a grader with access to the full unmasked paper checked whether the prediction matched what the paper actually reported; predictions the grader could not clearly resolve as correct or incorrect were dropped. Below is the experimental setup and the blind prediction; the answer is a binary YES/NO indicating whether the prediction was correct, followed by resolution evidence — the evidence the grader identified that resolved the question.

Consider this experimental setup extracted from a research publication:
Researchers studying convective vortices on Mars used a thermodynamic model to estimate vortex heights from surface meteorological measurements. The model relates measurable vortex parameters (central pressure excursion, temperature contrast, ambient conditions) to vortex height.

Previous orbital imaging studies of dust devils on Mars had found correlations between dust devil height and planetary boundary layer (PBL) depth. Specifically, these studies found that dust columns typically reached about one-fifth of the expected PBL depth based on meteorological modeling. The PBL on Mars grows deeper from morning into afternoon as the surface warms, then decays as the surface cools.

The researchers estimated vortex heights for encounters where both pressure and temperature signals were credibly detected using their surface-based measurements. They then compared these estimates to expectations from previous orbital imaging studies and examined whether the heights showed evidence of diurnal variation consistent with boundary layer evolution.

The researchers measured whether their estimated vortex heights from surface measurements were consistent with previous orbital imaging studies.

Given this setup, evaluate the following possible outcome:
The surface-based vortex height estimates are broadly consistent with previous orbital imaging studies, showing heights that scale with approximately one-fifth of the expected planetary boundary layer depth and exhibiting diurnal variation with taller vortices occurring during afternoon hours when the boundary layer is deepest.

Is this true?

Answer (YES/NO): NO